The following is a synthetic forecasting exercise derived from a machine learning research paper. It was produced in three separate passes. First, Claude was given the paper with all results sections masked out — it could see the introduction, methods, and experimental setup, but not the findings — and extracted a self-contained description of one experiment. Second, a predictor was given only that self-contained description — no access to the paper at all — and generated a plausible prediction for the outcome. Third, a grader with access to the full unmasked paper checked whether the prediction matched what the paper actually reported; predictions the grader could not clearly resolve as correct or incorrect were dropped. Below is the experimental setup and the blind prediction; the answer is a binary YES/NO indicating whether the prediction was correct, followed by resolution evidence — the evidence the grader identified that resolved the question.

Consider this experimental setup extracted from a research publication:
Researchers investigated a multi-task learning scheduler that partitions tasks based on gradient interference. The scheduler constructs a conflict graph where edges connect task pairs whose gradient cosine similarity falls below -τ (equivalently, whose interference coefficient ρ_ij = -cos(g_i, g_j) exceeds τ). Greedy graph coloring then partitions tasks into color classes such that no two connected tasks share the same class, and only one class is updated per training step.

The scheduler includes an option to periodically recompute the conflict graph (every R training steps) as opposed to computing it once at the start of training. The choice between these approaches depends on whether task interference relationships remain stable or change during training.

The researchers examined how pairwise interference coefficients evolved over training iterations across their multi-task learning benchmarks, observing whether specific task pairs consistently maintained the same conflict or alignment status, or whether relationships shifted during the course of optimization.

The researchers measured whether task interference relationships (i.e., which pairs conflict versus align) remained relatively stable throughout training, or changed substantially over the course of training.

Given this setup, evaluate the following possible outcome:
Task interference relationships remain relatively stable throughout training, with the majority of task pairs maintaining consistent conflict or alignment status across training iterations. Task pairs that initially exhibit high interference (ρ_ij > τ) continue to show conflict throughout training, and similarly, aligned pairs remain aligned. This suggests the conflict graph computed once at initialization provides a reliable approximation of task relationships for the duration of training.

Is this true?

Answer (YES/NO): NO